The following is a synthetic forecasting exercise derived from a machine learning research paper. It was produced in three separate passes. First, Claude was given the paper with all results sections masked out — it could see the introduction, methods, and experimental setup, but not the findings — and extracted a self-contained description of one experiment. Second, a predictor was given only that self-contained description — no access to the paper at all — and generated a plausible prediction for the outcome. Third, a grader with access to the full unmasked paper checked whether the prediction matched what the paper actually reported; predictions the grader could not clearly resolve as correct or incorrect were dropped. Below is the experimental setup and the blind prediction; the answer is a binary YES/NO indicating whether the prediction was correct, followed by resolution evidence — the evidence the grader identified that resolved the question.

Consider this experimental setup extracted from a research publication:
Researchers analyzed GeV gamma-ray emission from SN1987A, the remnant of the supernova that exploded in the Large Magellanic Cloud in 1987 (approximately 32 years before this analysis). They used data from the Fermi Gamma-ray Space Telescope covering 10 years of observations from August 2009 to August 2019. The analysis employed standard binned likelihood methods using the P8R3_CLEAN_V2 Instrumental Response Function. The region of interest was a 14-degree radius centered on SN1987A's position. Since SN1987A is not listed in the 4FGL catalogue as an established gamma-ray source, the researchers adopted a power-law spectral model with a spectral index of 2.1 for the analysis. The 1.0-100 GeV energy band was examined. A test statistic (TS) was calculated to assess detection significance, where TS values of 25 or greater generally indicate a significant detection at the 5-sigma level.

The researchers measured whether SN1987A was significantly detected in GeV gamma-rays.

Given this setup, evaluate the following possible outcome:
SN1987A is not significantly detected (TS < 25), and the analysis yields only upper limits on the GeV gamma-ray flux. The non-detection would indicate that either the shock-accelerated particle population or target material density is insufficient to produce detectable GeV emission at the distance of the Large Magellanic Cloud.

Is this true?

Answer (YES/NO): NO